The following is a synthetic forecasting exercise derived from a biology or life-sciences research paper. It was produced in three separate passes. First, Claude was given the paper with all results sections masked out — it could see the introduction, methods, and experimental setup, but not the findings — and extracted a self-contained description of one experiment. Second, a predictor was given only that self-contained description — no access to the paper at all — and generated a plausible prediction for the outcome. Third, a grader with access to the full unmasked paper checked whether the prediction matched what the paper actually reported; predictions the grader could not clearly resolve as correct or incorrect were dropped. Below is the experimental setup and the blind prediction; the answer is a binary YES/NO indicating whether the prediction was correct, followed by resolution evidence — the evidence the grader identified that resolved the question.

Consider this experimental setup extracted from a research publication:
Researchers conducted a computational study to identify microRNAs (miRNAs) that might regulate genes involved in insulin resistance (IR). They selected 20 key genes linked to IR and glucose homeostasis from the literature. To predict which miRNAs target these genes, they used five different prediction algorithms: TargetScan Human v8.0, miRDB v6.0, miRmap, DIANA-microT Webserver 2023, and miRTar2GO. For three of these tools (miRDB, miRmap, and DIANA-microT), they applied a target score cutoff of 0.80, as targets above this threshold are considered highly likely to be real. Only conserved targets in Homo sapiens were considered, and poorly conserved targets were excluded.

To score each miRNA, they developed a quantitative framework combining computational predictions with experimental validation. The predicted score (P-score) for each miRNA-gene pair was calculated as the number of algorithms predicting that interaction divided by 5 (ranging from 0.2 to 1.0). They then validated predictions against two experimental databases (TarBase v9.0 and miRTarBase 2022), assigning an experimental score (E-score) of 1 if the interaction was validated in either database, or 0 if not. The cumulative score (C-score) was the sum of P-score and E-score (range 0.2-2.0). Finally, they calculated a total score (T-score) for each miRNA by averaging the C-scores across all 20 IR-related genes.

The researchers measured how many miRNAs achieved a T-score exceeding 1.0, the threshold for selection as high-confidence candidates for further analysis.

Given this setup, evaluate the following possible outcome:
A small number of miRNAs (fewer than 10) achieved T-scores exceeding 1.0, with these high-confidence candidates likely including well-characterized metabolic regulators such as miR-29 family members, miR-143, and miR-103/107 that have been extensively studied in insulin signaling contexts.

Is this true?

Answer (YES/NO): NO